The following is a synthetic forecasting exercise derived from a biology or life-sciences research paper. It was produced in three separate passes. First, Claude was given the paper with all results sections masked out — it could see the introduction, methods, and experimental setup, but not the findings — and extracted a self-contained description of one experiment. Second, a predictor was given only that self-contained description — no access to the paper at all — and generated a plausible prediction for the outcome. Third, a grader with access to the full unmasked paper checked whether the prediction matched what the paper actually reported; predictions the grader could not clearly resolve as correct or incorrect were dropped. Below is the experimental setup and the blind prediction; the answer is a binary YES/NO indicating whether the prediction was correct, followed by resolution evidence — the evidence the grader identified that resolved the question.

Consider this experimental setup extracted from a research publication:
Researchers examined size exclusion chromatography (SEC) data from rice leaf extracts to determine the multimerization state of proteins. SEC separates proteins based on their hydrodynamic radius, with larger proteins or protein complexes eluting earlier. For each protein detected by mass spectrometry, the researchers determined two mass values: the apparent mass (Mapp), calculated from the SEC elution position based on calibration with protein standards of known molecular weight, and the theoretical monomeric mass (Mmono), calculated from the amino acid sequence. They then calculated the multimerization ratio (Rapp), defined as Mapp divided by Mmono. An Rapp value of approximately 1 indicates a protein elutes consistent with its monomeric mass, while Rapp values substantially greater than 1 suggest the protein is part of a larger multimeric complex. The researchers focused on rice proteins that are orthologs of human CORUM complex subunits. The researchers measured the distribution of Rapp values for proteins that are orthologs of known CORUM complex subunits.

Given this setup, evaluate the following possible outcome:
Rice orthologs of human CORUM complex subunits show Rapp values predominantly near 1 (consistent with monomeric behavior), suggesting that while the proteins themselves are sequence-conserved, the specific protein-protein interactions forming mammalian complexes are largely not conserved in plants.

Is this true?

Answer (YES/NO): NO